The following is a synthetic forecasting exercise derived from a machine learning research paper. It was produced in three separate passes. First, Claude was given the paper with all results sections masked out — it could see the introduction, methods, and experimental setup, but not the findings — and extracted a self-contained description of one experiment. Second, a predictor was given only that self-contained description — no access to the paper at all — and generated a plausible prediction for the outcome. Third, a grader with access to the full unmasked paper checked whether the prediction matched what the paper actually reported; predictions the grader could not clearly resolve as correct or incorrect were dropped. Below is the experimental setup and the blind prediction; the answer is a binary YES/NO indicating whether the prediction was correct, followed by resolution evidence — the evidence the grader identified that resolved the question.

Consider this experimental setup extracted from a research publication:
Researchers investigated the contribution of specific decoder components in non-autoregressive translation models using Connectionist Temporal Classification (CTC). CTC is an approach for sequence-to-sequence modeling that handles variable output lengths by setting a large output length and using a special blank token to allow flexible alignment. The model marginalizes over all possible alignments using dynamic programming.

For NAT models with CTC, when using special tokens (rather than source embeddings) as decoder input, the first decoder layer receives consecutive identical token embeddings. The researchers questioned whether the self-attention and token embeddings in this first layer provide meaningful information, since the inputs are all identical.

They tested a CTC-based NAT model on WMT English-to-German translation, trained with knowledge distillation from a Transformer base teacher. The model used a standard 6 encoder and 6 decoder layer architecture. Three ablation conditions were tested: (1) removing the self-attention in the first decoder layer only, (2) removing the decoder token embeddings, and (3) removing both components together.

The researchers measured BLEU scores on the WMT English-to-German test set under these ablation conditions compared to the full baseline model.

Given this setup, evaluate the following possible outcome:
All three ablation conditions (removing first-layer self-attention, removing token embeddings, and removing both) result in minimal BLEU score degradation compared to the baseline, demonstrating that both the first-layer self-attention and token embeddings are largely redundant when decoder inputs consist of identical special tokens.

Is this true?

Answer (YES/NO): YES